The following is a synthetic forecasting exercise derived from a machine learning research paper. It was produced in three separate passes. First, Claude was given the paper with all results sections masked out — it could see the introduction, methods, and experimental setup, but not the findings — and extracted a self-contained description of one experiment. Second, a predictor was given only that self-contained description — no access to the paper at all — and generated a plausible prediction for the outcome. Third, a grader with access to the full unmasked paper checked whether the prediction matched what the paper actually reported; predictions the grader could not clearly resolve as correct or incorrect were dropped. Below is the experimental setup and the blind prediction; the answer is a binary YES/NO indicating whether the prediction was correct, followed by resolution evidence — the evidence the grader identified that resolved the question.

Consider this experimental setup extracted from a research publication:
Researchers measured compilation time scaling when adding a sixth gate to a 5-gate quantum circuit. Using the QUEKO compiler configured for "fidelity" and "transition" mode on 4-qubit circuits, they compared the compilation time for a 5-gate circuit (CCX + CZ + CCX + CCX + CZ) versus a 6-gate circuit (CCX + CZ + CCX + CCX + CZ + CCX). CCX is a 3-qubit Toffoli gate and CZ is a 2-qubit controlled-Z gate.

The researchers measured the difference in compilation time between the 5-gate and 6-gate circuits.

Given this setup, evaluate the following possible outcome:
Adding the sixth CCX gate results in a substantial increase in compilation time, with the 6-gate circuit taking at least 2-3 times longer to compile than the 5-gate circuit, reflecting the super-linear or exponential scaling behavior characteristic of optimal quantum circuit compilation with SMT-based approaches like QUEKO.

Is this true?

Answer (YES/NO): YES